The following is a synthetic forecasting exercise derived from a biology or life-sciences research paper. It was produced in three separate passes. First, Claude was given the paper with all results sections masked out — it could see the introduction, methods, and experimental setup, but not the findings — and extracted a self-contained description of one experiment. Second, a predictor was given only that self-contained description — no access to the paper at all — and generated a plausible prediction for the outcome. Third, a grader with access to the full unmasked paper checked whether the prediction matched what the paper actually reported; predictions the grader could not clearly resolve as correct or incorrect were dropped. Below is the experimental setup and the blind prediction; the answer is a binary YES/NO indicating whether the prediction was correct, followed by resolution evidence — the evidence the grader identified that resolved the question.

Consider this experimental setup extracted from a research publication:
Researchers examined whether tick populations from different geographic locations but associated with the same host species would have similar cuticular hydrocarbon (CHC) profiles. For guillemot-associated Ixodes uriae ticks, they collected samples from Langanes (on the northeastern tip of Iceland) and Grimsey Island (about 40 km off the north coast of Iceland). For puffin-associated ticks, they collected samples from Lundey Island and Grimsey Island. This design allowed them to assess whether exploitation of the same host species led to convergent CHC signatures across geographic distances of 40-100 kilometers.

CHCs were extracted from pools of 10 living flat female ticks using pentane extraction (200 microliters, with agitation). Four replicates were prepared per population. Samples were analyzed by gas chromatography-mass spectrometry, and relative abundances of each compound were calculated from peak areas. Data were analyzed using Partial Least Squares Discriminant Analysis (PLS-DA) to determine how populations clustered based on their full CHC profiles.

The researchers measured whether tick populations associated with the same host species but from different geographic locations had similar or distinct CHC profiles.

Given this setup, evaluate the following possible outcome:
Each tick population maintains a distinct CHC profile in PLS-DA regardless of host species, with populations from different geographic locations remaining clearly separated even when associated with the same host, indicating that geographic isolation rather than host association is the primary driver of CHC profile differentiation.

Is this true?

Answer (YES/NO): NO